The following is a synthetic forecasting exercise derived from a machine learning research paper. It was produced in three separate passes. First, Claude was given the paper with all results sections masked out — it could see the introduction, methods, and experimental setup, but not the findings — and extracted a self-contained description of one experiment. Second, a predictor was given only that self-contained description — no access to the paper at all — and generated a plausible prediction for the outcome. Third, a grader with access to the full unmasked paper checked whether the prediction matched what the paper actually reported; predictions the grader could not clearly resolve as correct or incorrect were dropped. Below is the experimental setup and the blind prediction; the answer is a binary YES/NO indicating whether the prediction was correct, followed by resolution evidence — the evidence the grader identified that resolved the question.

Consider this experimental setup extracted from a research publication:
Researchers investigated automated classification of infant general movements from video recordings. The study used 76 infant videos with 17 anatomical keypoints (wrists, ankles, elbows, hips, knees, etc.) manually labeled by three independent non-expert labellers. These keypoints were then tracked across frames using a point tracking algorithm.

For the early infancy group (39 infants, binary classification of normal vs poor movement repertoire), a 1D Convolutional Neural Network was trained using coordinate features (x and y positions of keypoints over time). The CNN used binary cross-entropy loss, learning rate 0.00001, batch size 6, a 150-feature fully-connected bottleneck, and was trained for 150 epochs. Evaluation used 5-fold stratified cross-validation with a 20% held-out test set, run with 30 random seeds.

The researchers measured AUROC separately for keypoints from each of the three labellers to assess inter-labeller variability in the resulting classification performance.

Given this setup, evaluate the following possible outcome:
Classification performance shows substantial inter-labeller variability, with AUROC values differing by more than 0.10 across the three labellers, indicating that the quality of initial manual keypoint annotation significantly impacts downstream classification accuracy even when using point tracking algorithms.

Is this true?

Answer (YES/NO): YES